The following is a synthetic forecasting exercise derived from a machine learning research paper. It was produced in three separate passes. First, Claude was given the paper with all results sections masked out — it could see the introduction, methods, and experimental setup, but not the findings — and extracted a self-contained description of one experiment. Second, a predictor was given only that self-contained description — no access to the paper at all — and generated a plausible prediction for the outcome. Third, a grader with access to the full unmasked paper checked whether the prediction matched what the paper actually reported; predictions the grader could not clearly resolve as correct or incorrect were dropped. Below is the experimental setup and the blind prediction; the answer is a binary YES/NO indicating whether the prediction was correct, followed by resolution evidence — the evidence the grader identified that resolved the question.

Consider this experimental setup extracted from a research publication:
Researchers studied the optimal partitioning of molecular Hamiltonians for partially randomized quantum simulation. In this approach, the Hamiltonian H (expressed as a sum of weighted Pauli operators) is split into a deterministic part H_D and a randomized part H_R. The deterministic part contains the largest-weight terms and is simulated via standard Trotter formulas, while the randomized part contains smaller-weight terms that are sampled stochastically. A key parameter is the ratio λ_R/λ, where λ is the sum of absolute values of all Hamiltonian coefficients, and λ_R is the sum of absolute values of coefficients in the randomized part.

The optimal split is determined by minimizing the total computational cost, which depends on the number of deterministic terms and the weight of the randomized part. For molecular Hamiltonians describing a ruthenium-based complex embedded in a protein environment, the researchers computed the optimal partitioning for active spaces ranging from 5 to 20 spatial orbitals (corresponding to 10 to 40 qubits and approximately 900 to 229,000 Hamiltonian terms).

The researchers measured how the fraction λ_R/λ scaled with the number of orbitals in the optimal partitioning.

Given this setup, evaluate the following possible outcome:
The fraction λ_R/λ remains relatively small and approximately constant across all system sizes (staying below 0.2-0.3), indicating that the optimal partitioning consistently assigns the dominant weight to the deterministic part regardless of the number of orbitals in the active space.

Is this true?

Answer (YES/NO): NO